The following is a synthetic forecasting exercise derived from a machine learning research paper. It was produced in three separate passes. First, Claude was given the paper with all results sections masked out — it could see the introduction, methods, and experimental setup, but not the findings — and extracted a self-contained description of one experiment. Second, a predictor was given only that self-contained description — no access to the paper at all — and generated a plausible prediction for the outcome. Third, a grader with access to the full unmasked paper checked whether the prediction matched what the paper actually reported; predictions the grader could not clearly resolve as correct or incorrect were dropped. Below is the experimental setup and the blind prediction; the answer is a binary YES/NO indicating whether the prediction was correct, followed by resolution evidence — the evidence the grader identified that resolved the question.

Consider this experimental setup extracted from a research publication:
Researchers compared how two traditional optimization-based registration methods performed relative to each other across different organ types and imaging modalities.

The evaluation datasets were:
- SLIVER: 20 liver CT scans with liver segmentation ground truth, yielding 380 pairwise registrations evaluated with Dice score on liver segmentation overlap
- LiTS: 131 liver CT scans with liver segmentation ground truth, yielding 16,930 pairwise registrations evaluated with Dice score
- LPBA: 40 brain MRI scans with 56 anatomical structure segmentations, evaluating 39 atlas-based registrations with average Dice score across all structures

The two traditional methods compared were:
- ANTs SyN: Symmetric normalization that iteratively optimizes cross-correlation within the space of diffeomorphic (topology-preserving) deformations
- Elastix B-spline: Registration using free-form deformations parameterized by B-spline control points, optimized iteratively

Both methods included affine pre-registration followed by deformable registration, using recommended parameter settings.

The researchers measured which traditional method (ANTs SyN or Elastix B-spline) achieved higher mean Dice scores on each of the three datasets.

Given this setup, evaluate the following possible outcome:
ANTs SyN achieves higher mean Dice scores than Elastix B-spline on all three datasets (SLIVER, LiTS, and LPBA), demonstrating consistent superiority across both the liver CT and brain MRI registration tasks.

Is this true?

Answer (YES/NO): NO